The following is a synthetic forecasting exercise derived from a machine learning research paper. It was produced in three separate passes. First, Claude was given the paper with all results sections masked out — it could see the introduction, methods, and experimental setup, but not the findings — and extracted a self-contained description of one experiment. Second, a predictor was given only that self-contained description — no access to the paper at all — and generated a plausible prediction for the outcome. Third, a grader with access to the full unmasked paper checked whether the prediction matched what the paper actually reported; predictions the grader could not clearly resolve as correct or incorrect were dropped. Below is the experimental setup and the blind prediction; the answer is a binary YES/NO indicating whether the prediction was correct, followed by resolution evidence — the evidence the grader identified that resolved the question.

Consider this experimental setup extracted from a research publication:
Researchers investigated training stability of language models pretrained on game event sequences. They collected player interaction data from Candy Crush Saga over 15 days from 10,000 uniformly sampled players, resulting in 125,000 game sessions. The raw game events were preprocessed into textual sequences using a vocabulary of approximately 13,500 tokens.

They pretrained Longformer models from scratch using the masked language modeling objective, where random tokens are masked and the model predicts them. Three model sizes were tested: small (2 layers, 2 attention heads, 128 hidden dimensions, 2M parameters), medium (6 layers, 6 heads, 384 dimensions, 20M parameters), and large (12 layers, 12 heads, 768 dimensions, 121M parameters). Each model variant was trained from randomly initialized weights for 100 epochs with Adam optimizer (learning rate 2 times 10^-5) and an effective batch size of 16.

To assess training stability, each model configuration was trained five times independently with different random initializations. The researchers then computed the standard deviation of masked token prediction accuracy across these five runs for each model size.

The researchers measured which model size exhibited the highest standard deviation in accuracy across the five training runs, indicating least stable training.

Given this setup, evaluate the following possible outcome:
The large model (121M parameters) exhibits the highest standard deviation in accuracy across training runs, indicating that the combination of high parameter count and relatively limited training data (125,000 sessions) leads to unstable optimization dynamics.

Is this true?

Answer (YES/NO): NO